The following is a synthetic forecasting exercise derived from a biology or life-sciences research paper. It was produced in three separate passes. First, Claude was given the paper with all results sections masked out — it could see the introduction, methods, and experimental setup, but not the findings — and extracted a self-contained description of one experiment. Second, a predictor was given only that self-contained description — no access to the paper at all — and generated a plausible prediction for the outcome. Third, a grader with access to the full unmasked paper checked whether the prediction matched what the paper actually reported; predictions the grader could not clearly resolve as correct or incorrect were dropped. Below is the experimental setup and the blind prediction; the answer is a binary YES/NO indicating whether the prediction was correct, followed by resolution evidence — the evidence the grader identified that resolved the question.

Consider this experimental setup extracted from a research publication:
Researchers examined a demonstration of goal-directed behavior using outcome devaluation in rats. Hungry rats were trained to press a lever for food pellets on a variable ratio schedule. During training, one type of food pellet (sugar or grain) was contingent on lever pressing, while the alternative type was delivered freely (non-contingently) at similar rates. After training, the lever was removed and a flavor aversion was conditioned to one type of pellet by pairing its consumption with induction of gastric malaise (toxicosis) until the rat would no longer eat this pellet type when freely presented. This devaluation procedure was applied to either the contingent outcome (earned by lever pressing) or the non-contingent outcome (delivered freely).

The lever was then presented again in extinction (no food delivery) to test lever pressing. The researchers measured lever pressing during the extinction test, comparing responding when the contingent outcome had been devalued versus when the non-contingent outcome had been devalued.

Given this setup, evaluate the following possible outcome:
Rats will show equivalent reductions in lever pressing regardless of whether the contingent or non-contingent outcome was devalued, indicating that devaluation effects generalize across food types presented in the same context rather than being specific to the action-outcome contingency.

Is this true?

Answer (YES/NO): NO